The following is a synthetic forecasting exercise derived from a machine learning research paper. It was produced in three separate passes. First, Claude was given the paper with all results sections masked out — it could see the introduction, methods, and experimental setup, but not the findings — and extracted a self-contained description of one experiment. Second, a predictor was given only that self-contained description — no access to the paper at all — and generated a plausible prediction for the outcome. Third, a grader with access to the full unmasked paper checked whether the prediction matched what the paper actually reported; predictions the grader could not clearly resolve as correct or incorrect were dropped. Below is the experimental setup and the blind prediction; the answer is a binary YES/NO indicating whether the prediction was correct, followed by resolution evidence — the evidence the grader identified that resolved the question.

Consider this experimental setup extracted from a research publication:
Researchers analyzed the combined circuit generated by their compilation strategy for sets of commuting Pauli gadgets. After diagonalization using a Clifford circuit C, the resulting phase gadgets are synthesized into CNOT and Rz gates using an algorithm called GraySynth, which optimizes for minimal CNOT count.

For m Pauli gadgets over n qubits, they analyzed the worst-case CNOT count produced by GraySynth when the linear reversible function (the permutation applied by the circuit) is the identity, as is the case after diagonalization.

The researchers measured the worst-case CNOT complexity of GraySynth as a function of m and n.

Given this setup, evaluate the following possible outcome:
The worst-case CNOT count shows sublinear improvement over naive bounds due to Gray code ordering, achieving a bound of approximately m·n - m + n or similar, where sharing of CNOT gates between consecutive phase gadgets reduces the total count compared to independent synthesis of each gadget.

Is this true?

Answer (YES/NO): NO